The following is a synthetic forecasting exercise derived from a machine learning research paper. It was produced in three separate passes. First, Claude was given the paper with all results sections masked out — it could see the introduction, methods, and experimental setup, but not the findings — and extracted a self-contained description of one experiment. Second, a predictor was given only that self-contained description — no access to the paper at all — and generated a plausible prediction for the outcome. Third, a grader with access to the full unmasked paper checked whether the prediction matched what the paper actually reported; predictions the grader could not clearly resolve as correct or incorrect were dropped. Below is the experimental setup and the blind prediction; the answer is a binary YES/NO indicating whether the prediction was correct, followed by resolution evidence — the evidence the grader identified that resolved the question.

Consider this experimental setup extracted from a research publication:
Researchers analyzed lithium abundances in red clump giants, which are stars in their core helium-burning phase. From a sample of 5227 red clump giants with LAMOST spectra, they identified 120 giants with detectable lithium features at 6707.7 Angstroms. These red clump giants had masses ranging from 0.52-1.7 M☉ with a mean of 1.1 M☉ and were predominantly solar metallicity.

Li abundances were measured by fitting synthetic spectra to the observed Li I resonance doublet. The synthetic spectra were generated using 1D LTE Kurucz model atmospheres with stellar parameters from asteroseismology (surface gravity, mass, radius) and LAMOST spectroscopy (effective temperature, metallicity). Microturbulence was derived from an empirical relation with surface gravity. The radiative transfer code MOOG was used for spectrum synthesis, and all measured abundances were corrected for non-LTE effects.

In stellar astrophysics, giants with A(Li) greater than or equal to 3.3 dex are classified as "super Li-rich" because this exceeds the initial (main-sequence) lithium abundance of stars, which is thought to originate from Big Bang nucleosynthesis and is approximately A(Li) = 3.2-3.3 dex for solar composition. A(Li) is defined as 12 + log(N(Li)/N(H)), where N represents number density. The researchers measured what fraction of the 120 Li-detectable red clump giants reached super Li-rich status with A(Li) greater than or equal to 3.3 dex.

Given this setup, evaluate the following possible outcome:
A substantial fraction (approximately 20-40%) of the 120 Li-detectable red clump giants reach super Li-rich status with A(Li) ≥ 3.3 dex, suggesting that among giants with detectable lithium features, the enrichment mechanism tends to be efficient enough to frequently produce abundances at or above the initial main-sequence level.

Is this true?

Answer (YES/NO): YES